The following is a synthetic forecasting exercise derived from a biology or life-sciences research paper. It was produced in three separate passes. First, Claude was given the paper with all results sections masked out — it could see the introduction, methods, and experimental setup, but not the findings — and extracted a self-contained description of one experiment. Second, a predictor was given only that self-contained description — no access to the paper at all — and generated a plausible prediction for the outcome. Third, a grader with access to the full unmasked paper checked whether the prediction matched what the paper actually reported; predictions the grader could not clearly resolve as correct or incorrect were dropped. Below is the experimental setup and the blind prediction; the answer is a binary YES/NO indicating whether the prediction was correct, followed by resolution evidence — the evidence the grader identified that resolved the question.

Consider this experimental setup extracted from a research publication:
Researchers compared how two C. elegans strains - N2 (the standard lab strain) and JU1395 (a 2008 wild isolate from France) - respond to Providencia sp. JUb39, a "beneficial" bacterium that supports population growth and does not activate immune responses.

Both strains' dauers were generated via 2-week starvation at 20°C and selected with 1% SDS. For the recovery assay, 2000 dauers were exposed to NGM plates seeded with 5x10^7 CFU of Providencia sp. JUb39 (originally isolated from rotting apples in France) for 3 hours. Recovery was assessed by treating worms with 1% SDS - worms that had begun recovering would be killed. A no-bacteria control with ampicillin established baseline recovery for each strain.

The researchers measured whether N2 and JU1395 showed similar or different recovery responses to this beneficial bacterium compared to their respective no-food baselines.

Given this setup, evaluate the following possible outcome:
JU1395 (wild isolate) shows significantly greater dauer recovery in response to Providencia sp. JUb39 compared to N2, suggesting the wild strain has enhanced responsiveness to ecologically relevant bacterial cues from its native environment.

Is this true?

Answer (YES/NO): YES